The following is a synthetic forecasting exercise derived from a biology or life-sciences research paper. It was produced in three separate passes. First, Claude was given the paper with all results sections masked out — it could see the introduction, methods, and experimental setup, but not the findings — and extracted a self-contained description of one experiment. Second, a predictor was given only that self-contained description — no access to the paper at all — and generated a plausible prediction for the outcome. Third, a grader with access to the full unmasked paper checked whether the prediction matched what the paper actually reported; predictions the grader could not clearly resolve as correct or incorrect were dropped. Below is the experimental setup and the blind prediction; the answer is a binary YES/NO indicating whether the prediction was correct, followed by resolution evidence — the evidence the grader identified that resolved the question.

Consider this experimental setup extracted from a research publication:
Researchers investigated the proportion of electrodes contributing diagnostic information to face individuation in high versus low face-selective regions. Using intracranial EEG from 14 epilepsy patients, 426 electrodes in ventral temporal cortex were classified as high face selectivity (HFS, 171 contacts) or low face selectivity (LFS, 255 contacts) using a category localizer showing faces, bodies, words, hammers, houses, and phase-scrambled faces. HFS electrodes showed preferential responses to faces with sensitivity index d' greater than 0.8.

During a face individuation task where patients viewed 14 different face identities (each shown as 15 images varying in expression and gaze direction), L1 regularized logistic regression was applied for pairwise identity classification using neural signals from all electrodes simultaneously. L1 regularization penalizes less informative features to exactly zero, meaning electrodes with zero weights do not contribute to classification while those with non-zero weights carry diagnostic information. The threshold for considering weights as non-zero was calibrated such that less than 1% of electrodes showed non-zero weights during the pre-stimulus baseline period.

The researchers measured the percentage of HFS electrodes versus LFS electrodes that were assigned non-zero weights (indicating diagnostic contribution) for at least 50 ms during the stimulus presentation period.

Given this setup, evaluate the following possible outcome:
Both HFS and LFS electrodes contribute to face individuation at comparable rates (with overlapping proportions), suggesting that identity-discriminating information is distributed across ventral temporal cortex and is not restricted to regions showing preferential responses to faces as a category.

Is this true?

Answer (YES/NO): NO